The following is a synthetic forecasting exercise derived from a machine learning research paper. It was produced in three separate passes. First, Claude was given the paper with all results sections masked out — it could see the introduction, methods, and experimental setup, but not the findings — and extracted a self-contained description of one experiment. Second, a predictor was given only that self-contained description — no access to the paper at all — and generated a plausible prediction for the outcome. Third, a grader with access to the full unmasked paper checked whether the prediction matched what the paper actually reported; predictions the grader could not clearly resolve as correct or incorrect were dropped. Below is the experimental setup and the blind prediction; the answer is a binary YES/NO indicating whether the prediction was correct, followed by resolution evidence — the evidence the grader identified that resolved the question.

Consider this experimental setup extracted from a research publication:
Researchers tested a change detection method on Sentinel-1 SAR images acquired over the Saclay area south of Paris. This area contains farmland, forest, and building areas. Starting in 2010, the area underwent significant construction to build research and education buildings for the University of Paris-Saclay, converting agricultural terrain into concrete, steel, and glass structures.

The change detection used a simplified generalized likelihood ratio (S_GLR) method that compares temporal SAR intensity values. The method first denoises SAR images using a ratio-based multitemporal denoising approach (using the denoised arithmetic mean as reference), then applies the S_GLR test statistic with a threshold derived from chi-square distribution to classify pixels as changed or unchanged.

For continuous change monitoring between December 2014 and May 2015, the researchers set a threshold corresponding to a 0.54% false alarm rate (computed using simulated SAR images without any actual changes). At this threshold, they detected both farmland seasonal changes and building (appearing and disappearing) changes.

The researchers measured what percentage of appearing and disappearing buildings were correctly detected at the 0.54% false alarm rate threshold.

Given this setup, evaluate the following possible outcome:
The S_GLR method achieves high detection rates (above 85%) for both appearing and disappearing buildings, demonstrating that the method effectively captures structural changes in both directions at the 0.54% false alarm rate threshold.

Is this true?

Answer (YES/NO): NO